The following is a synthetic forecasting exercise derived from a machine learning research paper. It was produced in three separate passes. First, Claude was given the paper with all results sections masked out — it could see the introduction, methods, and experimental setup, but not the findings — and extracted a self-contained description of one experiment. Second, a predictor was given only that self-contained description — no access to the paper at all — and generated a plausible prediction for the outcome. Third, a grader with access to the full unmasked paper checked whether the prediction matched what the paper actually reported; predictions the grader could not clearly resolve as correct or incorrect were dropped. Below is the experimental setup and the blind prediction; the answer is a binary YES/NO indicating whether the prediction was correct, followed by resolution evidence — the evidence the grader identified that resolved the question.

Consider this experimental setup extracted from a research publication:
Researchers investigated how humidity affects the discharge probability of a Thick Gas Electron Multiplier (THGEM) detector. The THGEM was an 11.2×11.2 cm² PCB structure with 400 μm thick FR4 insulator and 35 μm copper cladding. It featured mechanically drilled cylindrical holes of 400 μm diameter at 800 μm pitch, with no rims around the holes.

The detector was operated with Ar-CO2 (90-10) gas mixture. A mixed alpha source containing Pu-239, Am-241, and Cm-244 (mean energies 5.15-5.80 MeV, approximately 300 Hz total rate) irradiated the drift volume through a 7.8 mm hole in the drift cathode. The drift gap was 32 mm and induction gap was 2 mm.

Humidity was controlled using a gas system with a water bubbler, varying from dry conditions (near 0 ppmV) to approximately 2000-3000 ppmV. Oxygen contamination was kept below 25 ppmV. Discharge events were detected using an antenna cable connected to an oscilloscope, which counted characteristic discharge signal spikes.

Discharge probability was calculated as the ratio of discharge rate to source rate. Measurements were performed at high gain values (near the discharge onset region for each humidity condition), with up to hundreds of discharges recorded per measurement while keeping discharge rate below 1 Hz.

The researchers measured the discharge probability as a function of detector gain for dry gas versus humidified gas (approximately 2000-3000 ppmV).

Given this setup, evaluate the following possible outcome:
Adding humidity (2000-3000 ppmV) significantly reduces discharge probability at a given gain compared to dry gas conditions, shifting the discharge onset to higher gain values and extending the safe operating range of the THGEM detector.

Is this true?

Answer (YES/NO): NO